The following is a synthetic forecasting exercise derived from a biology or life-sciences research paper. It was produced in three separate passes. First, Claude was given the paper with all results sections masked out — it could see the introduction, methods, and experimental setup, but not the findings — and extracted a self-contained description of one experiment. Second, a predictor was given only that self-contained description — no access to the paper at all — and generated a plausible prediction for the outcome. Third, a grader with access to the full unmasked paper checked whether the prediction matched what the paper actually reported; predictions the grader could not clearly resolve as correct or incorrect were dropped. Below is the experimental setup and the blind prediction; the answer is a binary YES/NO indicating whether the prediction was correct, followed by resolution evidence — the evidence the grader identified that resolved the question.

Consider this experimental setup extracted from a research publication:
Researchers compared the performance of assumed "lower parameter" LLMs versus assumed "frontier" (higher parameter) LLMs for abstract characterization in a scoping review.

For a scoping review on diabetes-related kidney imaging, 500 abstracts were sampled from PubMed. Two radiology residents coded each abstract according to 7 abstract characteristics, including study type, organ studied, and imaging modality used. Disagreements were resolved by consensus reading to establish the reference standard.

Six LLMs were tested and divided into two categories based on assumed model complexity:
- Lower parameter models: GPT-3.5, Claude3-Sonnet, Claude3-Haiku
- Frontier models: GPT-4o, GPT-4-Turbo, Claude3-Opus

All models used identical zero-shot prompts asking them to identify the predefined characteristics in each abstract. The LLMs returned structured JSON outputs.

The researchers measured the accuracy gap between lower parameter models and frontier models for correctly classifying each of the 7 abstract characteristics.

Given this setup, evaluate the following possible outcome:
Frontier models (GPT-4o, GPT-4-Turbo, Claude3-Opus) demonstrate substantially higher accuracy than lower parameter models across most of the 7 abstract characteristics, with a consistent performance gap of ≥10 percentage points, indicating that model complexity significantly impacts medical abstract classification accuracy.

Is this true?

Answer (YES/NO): NO